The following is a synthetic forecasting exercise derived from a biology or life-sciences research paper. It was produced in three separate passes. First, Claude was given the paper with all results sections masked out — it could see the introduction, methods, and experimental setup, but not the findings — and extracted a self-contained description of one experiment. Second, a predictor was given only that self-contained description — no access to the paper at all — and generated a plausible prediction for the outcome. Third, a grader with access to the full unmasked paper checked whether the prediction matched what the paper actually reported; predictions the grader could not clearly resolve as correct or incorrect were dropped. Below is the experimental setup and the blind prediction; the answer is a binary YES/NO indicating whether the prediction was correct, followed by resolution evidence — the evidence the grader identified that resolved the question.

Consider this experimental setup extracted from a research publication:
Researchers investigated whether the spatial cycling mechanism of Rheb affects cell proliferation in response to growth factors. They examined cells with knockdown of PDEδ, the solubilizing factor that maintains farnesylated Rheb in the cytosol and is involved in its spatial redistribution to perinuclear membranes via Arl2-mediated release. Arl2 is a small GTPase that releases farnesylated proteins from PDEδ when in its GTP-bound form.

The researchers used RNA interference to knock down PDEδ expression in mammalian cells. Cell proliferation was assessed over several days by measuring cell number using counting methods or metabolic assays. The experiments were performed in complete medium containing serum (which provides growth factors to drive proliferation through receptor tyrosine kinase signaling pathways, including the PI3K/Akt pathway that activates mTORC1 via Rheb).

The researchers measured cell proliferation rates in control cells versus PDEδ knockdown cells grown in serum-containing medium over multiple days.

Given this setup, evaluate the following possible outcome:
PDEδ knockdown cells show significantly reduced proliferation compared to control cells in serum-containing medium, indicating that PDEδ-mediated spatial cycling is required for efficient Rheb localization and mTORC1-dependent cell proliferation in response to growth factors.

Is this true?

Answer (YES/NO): YES